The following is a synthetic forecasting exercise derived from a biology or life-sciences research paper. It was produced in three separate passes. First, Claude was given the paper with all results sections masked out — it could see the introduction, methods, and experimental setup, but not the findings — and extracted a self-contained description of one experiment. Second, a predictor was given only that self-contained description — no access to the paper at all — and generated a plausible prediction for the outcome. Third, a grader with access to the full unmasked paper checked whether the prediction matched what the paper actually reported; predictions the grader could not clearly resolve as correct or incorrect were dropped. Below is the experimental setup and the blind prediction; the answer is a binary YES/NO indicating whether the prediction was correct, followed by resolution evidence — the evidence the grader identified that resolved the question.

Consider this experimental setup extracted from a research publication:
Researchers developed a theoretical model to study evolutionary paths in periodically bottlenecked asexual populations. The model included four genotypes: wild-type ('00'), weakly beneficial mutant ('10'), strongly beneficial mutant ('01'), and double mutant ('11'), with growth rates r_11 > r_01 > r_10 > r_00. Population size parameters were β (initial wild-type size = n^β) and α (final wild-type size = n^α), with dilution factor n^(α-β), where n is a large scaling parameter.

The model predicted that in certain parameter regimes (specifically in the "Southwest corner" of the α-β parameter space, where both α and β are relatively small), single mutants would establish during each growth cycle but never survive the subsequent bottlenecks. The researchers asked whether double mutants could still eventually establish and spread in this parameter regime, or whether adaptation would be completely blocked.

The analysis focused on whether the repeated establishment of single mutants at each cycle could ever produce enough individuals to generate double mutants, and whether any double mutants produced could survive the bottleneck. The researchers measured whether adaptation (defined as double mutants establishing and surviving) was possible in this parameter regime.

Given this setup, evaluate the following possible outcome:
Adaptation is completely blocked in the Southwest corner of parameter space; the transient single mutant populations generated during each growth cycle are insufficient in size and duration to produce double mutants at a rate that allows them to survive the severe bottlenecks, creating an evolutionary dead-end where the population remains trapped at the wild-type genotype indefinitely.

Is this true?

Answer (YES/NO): YES